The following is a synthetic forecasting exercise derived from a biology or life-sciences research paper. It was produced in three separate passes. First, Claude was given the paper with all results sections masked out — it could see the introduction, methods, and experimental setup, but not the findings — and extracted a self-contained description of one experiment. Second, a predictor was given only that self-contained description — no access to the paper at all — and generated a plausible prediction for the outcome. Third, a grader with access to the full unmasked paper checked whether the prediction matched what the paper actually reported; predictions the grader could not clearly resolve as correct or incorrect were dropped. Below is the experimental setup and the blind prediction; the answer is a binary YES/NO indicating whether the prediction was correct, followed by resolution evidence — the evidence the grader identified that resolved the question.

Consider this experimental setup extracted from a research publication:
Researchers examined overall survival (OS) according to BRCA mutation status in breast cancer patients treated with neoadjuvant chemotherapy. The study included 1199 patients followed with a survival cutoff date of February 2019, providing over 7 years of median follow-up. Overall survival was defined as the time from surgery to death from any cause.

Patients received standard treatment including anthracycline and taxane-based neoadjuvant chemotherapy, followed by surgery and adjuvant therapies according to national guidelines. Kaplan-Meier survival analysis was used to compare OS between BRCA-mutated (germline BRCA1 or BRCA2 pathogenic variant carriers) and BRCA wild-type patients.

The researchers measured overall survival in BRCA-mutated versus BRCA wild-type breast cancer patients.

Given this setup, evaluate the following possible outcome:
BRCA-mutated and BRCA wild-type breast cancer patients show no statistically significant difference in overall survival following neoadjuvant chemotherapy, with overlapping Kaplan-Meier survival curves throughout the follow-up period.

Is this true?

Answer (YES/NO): YES